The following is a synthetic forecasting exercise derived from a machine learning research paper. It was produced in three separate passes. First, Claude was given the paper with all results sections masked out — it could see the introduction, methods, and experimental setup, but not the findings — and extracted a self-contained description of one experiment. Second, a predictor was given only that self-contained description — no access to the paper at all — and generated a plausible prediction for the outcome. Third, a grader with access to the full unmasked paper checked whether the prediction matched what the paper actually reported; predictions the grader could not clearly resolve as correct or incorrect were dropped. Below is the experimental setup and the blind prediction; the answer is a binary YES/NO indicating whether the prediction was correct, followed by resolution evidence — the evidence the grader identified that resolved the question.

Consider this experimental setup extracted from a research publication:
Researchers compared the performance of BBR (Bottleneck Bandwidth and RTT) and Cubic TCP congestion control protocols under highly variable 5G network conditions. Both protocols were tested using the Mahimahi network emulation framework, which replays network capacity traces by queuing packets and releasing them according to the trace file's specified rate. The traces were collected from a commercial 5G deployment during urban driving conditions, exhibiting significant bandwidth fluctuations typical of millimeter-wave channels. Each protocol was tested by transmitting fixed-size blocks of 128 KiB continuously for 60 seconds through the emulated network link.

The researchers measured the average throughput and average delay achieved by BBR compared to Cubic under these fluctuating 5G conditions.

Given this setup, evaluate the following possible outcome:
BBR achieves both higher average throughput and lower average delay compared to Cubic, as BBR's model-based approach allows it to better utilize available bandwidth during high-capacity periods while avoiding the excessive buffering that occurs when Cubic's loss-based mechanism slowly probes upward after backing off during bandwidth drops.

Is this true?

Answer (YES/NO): NO